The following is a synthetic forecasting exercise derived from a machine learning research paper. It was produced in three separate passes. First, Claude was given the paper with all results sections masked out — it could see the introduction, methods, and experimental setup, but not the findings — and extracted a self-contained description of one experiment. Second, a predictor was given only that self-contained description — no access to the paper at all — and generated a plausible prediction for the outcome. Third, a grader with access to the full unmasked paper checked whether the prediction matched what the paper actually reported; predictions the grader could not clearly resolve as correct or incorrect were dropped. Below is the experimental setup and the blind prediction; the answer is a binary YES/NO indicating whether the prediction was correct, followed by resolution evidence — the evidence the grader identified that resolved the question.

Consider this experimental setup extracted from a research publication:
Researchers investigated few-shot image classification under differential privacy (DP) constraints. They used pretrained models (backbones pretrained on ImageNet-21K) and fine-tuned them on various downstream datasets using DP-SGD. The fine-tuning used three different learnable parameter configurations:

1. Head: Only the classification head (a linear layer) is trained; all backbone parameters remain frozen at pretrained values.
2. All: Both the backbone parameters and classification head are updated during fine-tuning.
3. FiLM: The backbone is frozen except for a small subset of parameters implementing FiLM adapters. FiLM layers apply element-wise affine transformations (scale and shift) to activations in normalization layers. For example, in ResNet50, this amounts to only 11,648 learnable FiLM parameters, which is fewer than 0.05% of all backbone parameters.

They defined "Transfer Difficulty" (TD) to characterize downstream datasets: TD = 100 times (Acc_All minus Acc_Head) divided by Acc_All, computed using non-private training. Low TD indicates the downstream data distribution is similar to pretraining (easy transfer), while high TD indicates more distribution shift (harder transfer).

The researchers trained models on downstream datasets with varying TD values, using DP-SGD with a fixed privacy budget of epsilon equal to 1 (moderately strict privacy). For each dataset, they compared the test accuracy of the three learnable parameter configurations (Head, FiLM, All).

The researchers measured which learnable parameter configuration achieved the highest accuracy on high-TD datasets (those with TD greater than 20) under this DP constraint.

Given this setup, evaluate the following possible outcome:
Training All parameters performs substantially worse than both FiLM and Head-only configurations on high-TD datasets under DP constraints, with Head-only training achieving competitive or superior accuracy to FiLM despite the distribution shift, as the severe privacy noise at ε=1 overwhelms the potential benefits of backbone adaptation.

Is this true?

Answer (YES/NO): YES